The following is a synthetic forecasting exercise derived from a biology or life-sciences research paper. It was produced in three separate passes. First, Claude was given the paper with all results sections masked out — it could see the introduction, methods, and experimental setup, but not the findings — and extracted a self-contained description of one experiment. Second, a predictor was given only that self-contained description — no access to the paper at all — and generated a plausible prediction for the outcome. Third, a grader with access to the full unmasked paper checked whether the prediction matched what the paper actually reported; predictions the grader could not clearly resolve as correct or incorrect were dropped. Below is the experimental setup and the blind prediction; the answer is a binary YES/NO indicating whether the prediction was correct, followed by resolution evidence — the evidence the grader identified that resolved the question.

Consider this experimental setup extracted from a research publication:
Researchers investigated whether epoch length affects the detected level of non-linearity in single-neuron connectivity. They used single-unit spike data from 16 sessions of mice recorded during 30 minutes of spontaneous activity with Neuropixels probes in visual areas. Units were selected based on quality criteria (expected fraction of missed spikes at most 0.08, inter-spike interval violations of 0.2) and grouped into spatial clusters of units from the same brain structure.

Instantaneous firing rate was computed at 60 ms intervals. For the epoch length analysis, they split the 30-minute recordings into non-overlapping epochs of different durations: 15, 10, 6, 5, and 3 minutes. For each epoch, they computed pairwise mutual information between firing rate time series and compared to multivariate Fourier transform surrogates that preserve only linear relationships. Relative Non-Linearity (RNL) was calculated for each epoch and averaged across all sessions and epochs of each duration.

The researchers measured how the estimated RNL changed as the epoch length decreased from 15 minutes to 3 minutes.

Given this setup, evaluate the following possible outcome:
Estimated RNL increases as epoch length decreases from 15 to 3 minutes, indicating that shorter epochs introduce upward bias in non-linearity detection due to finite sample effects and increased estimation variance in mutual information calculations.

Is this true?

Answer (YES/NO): NO